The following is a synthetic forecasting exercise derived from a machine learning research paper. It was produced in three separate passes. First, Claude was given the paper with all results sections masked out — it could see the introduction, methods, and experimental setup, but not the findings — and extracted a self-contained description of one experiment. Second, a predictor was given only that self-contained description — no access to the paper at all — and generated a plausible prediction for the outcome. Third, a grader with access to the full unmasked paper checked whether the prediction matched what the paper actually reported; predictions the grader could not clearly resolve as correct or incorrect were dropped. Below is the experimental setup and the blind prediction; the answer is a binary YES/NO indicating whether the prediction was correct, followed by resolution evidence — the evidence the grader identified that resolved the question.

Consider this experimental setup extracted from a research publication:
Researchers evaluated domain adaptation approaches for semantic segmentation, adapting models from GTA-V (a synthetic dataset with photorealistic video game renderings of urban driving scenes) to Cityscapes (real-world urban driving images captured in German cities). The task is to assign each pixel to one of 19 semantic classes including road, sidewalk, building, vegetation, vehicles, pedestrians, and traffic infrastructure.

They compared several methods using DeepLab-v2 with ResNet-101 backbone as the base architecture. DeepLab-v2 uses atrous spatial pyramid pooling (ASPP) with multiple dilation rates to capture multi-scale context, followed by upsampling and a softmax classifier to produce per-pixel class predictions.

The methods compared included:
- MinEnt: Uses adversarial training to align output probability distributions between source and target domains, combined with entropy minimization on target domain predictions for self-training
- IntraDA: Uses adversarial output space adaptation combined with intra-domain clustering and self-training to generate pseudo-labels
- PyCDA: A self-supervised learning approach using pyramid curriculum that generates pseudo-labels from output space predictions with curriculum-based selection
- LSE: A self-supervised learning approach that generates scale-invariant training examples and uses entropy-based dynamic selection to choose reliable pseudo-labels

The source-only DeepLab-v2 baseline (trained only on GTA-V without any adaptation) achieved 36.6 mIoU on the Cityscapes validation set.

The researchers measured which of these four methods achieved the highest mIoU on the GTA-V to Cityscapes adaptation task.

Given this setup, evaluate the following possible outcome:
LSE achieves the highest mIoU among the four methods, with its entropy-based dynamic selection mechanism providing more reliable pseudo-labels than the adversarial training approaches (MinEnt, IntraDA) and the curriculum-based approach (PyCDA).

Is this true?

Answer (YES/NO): YES